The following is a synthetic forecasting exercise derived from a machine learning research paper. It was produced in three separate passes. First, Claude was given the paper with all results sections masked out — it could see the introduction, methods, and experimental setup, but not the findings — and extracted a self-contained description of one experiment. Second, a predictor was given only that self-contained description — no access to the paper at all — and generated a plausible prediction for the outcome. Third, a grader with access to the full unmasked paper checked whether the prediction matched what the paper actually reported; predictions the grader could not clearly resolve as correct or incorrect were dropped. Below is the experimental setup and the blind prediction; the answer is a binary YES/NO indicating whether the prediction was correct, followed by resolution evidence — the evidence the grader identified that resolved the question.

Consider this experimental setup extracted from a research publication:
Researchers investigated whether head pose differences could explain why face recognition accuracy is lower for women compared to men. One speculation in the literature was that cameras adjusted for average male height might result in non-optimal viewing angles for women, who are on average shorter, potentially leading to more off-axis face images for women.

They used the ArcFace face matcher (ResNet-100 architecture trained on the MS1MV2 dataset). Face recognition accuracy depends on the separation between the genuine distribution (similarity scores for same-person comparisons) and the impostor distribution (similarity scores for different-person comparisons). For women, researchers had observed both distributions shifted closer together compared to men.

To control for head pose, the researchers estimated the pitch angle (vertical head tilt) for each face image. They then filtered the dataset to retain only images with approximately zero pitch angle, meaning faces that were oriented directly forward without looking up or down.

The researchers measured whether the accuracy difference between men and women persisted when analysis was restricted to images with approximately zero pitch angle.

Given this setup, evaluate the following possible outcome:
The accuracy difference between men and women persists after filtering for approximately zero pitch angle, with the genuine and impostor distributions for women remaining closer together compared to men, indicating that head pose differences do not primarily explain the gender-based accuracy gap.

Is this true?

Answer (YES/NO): YES